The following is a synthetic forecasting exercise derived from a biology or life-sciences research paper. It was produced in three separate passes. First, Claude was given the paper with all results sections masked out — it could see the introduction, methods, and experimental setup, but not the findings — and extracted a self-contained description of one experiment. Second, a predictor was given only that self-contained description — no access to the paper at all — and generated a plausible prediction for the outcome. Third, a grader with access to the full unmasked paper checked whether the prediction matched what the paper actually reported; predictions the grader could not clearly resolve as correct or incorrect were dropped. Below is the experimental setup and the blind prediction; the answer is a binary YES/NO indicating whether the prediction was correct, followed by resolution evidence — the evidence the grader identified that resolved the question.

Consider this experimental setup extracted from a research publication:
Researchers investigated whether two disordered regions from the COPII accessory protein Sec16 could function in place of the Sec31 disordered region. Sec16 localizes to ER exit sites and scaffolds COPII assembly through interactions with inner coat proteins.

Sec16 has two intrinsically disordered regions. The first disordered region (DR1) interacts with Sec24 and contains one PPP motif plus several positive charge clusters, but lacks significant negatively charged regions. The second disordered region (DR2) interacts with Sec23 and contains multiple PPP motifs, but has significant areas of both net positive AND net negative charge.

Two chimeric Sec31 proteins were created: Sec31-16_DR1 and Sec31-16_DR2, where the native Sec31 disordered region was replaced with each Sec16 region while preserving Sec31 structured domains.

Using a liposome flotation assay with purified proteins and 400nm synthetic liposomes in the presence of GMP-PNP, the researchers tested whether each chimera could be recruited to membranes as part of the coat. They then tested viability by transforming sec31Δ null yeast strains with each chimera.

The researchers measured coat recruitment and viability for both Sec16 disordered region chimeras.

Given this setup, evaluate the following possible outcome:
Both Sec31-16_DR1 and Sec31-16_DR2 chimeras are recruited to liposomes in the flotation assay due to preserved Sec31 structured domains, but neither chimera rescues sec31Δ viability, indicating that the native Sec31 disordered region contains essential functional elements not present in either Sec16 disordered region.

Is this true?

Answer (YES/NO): NO